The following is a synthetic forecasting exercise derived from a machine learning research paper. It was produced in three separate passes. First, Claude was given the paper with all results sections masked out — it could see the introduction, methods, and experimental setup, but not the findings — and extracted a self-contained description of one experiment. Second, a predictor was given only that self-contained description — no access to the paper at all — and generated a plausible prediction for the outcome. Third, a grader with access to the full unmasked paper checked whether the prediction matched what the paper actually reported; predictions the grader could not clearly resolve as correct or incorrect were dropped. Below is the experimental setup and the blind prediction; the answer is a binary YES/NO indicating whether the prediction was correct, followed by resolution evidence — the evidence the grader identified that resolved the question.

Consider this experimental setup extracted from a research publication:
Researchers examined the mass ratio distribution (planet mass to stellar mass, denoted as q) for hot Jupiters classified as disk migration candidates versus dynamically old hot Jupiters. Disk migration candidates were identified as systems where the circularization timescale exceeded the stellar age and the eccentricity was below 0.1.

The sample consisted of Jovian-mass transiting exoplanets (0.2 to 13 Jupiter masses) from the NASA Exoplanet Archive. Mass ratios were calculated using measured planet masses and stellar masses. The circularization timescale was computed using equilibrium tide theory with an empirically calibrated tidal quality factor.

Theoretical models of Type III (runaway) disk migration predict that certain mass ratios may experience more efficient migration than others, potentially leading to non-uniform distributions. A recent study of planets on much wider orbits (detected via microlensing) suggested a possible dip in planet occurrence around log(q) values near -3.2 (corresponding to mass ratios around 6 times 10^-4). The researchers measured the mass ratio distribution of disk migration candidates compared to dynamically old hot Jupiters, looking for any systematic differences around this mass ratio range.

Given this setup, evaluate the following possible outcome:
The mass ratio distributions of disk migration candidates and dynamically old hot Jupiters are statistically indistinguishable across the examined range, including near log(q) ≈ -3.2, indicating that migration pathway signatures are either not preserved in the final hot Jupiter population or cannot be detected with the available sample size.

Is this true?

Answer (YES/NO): NO